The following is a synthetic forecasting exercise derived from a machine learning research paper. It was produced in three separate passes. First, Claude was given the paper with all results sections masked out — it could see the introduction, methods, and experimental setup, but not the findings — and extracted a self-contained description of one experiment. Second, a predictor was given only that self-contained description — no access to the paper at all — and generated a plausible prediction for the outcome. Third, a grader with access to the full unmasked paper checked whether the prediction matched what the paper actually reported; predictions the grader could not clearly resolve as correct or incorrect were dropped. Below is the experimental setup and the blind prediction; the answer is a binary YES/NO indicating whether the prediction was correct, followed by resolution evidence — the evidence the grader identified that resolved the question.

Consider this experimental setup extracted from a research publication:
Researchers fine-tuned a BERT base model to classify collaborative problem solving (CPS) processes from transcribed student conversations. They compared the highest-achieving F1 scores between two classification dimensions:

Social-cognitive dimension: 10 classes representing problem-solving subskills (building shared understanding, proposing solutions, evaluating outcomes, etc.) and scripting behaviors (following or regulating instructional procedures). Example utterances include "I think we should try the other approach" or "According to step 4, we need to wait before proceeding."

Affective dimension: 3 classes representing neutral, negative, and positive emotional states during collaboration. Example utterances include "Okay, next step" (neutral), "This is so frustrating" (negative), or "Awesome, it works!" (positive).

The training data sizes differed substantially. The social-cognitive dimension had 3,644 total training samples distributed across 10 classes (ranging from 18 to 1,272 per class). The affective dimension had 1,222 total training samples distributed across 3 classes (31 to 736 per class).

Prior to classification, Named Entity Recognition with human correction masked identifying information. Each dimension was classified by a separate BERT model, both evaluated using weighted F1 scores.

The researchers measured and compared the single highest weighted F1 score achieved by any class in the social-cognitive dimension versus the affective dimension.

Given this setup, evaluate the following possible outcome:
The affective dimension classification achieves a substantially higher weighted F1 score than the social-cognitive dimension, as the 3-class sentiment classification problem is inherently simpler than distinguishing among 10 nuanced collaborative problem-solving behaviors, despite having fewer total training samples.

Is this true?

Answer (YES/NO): YES